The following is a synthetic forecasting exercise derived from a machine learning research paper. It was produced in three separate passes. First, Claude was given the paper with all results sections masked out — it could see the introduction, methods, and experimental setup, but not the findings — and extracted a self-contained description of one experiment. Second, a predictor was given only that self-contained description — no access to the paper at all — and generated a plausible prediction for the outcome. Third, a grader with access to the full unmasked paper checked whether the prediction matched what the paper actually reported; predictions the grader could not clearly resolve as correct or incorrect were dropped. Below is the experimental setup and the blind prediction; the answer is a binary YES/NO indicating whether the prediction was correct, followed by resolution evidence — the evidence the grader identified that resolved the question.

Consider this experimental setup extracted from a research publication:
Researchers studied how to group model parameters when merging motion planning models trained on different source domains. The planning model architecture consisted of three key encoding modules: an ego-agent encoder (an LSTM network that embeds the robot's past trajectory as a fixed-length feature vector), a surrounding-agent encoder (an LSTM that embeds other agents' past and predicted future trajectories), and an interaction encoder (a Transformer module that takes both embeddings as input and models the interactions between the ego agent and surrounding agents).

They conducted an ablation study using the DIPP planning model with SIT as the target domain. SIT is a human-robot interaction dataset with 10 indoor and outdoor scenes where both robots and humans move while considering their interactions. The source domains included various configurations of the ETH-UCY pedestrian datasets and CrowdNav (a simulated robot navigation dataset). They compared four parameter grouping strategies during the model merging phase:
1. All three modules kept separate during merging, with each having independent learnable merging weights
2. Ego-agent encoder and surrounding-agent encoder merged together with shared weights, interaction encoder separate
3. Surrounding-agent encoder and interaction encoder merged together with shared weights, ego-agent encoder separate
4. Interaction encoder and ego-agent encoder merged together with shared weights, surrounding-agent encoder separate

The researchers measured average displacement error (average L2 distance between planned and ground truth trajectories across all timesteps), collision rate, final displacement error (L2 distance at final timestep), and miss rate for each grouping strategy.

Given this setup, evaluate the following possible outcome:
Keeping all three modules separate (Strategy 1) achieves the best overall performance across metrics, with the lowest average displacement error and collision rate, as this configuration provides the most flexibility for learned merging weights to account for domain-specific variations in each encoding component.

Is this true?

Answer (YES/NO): NO